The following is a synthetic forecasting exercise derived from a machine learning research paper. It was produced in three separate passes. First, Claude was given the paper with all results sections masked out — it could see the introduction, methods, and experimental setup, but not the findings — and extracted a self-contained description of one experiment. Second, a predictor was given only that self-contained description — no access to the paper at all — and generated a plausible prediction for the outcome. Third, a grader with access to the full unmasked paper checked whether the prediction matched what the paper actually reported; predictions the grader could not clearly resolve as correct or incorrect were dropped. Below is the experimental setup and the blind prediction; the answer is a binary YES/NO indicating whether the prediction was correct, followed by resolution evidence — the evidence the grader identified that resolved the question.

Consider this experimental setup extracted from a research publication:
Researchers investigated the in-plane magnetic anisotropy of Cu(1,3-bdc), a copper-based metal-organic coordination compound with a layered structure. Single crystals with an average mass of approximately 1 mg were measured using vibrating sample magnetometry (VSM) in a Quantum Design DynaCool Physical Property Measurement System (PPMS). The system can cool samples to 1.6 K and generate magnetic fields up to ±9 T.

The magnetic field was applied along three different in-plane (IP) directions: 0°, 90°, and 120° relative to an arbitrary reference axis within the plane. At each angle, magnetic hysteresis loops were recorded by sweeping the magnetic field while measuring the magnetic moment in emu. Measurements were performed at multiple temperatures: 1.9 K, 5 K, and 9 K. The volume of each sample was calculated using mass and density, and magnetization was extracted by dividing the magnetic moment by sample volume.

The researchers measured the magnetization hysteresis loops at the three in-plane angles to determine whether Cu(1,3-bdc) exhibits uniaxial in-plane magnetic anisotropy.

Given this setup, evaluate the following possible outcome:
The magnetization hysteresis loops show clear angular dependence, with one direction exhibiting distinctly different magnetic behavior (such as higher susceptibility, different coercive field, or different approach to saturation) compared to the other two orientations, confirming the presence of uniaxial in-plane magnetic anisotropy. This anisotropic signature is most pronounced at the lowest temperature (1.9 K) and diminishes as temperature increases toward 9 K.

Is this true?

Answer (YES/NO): NO